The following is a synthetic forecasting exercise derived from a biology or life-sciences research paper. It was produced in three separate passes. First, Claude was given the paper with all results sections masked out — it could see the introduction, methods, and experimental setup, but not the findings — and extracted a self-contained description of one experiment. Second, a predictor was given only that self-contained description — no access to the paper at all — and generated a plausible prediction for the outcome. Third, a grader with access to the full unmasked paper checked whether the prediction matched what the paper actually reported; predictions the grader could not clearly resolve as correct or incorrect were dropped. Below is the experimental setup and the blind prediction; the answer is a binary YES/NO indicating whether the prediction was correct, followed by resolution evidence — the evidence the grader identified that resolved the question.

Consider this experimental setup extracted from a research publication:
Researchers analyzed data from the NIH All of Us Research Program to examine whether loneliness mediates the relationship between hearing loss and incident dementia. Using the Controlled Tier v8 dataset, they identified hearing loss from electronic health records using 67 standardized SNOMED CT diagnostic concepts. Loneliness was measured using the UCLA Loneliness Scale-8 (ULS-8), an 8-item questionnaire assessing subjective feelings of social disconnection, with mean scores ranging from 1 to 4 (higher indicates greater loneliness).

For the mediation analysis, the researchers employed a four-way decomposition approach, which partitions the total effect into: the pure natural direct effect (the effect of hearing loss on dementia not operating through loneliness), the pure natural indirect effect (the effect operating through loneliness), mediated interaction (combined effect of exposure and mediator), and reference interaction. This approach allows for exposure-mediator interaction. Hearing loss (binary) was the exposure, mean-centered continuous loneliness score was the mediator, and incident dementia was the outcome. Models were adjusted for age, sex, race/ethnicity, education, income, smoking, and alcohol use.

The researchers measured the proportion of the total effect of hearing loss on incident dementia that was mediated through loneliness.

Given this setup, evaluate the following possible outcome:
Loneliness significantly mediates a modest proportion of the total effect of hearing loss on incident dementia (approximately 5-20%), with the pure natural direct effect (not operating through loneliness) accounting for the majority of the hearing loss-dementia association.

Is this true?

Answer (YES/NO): NO